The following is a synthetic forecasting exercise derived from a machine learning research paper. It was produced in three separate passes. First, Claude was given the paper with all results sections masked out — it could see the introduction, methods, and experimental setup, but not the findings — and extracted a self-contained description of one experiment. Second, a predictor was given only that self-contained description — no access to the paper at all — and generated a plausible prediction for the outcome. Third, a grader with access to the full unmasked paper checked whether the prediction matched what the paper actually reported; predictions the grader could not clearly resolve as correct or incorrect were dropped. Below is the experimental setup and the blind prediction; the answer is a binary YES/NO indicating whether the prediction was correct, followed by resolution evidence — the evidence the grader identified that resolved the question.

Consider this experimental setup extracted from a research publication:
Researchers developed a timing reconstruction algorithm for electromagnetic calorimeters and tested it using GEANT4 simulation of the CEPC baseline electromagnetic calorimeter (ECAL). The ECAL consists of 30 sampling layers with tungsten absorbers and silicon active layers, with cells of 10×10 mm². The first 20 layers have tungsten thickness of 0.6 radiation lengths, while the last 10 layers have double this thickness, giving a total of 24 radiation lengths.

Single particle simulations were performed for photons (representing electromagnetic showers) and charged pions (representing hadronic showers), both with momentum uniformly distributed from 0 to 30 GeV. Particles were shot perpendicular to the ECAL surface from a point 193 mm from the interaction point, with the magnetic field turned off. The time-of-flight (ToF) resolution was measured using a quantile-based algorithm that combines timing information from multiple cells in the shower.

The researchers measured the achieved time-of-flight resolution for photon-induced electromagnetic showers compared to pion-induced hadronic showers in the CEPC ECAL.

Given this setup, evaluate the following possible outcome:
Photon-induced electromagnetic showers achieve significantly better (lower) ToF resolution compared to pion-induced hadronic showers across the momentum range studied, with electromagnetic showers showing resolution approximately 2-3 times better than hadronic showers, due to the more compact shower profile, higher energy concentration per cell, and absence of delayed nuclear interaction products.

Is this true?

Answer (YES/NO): NO